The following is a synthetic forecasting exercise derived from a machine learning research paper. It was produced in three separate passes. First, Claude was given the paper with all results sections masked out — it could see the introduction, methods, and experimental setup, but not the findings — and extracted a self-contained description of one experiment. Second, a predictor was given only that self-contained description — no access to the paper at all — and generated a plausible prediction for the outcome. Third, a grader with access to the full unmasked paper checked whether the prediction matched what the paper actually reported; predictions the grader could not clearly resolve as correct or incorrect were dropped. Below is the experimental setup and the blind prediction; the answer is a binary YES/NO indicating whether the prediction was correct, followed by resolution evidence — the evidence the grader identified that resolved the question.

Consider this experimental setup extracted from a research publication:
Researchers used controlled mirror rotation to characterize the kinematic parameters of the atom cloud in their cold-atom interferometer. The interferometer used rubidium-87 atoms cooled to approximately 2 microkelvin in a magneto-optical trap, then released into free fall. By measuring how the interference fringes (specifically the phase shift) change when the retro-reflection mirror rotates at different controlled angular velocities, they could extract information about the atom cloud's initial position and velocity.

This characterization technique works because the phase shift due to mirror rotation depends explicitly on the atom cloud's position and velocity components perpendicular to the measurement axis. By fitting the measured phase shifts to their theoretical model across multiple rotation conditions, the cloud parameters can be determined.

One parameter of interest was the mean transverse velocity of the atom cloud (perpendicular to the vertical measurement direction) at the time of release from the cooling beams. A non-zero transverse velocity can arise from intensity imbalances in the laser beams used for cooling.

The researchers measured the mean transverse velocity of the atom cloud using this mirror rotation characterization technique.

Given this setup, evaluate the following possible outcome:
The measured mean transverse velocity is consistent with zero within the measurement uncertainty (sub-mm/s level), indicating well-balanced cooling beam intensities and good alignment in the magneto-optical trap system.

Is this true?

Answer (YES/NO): NO